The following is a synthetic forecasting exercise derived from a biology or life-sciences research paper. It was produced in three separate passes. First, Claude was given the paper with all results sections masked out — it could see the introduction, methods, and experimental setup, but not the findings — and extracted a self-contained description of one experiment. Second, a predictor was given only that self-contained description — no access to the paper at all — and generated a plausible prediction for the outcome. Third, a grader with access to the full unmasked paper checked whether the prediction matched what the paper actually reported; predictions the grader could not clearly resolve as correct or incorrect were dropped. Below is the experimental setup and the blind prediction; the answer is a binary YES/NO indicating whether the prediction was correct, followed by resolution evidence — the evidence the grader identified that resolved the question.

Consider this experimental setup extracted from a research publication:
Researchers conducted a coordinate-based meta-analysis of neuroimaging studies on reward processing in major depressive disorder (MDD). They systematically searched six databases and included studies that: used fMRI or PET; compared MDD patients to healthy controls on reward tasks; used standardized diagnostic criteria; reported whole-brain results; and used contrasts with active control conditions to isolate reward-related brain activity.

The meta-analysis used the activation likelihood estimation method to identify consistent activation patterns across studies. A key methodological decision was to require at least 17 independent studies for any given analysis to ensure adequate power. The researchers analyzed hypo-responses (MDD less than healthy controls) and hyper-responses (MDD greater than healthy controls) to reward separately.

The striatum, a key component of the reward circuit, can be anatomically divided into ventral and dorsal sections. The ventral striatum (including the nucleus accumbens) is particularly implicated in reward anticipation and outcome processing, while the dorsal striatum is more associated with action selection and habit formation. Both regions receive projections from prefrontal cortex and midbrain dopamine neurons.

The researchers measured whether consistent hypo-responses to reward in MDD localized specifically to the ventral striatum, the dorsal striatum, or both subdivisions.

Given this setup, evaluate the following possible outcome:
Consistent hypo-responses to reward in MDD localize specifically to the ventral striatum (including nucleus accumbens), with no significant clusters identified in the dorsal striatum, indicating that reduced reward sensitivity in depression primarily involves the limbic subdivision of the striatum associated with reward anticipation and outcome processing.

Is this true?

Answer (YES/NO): YES